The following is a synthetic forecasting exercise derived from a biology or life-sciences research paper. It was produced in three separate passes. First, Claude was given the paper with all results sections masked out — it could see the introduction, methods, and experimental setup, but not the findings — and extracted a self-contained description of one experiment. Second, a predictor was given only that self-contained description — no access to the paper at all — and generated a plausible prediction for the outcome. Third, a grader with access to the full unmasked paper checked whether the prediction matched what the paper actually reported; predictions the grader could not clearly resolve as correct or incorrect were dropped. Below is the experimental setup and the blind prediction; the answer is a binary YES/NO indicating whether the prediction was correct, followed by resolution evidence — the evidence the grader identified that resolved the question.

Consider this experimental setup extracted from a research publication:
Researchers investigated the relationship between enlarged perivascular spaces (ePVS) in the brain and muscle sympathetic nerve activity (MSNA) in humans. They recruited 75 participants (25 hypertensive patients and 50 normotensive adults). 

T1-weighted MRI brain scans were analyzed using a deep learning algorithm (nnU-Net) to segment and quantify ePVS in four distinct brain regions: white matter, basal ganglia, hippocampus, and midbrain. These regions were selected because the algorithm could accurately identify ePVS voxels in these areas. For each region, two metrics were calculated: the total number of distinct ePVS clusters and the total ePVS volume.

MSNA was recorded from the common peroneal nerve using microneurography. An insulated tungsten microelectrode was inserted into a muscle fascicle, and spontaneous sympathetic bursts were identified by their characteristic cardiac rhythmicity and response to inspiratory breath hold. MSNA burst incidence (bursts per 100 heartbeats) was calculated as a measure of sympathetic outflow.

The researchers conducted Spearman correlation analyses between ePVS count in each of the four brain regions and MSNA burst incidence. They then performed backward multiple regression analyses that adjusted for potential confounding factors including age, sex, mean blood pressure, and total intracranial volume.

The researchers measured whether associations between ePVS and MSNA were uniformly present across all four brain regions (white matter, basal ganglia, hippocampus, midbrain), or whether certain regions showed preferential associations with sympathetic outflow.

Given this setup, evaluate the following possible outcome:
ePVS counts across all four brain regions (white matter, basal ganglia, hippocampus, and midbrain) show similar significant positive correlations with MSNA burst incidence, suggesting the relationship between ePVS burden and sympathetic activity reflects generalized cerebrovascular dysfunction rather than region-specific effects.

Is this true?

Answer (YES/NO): NO